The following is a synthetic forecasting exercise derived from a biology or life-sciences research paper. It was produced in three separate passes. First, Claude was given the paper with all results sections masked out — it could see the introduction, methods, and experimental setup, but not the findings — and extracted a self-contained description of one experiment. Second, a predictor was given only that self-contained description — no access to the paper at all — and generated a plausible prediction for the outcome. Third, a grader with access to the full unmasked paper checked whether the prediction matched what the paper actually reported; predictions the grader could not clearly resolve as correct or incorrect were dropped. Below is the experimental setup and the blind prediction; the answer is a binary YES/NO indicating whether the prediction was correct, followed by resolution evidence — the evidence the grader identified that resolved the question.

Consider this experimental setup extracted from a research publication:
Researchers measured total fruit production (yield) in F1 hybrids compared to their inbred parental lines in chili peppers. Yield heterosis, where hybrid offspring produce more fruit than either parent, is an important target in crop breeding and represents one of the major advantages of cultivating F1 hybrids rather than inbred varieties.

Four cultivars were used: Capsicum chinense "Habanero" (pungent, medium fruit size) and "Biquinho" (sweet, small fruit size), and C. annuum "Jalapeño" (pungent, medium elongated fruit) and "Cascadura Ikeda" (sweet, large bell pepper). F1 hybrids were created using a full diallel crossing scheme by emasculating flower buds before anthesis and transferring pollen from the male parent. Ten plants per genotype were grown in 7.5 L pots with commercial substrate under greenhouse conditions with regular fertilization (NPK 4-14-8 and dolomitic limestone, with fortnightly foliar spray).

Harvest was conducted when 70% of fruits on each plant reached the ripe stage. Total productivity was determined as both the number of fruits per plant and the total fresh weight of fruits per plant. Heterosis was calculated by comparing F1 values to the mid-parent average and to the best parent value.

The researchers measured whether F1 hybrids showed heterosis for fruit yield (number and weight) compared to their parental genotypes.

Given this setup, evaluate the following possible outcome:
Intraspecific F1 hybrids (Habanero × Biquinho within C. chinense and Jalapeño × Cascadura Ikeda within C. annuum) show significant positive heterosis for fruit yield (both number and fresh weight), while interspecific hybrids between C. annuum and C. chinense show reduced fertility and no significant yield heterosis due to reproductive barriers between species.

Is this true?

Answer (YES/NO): NO